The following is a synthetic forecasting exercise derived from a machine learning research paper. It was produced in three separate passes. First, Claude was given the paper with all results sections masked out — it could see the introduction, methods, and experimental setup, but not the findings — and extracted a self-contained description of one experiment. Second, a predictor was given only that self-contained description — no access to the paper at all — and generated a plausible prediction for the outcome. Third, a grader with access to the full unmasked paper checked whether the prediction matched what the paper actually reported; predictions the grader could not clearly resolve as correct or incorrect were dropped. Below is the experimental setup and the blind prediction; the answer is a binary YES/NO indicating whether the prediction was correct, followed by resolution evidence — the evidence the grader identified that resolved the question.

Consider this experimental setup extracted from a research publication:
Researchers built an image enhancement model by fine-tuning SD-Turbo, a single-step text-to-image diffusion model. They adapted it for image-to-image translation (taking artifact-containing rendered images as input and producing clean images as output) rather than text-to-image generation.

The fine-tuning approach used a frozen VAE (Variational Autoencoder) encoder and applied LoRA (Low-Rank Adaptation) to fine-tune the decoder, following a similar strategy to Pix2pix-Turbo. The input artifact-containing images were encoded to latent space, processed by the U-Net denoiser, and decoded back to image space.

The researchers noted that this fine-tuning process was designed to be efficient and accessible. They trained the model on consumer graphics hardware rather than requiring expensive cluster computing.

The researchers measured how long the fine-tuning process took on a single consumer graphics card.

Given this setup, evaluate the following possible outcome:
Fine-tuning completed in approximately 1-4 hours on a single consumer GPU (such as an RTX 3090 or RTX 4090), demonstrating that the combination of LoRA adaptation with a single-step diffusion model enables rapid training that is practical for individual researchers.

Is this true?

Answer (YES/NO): YES